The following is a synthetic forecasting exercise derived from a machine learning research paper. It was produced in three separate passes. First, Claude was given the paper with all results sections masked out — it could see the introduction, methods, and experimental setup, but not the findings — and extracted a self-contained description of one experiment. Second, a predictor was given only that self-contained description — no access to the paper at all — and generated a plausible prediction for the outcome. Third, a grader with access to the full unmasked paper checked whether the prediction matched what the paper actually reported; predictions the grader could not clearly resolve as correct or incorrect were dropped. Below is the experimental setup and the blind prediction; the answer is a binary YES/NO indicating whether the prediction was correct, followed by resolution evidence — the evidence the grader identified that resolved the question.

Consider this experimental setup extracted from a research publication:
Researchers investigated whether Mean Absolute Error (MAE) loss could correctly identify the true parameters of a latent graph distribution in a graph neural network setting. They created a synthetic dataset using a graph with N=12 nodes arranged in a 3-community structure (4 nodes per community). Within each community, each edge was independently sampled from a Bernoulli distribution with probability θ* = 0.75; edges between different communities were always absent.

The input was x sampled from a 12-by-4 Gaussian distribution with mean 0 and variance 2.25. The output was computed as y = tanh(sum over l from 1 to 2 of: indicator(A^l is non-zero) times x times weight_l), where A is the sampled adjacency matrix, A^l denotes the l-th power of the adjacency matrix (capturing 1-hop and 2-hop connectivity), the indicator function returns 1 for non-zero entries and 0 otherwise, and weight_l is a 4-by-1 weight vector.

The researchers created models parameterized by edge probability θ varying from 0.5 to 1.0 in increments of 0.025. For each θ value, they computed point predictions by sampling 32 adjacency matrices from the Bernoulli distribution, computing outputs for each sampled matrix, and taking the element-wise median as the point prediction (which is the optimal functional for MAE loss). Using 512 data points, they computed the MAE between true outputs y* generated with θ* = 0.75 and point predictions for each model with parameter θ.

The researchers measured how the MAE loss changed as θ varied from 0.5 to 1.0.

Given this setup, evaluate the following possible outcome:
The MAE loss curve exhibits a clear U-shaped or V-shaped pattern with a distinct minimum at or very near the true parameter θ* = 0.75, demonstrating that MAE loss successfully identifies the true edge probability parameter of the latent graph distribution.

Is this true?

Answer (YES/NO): NO